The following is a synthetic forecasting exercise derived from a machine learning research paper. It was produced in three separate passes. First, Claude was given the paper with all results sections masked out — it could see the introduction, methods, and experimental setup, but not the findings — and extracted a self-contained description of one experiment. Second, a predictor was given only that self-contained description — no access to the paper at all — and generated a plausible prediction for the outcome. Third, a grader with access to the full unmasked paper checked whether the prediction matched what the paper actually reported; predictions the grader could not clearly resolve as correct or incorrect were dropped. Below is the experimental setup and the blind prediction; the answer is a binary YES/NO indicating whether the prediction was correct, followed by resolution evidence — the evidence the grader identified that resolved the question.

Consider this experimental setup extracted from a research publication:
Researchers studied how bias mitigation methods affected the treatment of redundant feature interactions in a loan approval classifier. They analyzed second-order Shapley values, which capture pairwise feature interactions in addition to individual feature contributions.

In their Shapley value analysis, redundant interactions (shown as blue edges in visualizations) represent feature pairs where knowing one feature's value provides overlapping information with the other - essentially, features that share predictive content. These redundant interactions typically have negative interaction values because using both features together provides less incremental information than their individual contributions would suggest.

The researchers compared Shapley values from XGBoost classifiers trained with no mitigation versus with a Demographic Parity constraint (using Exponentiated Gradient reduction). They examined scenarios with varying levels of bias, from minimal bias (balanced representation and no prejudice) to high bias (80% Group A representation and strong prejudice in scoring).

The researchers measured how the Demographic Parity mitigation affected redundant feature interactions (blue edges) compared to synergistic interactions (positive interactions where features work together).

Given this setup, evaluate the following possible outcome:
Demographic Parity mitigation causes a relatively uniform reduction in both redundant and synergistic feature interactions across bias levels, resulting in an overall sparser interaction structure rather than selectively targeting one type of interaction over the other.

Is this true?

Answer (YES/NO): NO